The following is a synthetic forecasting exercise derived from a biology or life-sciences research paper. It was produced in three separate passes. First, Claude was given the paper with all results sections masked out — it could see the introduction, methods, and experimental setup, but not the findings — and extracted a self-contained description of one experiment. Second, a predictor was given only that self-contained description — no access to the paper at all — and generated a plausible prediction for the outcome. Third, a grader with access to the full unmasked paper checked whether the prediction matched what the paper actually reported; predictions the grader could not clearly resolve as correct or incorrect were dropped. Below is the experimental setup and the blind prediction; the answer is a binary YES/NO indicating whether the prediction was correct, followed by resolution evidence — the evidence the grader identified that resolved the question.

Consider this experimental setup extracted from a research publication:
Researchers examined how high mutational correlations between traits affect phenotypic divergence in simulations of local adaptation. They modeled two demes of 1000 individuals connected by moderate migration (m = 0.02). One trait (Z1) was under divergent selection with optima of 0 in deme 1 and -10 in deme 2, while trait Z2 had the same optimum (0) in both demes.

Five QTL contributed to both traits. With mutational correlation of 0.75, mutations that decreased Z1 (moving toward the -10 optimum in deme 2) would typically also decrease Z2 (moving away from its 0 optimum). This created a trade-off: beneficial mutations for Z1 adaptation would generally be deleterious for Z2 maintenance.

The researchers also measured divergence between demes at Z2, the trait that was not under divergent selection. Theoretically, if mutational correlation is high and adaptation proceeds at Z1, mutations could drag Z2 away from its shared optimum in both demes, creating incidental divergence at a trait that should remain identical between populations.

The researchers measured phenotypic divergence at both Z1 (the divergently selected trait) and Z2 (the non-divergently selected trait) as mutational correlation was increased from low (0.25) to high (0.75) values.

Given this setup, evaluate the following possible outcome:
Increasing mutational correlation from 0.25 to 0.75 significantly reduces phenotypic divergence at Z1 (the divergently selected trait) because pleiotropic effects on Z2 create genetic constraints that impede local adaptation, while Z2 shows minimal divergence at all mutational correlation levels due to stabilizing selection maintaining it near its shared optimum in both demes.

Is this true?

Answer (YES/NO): NO